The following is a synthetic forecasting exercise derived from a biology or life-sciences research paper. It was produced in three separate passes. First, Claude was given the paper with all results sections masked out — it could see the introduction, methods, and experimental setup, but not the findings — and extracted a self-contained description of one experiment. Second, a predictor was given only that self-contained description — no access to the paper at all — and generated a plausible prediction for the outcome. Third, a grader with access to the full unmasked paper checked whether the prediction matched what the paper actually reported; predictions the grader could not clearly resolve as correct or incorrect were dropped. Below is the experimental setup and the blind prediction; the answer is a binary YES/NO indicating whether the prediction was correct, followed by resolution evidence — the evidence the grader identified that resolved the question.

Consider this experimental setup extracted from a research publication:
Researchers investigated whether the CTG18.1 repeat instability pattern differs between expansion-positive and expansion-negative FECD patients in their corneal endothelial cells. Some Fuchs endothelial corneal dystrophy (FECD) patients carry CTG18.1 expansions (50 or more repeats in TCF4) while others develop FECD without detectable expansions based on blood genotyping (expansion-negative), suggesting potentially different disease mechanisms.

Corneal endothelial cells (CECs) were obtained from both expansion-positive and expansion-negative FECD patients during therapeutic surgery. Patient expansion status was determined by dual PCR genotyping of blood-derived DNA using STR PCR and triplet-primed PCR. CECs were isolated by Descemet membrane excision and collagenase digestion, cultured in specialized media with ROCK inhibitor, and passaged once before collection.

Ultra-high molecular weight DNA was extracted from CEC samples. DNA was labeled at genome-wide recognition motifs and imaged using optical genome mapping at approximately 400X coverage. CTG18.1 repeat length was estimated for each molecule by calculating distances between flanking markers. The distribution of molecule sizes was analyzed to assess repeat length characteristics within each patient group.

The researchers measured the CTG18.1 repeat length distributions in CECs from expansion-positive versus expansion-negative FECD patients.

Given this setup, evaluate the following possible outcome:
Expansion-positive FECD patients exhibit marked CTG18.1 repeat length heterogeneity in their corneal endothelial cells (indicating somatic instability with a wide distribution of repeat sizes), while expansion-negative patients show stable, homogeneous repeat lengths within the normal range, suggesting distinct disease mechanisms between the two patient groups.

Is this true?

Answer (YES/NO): YES